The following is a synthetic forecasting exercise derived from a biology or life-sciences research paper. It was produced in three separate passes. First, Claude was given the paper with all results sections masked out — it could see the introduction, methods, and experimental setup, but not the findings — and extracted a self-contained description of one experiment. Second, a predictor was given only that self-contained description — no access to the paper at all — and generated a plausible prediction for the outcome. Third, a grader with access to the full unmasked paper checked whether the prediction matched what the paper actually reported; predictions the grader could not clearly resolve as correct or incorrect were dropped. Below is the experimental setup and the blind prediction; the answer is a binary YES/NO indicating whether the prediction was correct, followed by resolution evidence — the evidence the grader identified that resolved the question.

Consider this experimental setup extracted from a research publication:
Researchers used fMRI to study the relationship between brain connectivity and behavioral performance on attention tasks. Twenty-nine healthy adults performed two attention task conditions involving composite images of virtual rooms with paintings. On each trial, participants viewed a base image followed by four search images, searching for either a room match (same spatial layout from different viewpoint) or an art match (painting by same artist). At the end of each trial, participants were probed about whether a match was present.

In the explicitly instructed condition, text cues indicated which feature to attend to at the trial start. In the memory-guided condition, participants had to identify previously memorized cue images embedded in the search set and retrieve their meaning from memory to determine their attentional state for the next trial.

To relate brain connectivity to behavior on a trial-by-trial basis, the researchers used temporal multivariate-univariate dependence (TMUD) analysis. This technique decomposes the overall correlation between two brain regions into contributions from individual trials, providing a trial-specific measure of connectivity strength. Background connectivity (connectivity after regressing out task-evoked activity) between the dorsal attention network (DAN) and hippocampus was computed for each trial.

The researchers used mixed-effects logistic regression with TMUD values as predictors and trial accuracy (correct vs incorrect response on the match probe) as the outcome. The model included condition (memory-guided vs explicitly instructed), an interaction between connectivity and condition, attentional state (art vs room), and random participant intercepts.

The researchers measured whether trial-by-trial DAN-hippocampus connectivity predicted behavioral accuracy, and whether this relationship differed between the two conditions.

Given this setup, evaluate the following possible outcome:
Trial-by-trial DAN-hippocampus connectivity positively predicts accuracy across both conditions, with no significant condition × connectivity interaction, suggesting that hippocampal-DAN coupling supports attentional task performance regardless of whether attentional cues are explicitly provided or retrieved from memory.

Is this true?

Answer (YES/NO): NO